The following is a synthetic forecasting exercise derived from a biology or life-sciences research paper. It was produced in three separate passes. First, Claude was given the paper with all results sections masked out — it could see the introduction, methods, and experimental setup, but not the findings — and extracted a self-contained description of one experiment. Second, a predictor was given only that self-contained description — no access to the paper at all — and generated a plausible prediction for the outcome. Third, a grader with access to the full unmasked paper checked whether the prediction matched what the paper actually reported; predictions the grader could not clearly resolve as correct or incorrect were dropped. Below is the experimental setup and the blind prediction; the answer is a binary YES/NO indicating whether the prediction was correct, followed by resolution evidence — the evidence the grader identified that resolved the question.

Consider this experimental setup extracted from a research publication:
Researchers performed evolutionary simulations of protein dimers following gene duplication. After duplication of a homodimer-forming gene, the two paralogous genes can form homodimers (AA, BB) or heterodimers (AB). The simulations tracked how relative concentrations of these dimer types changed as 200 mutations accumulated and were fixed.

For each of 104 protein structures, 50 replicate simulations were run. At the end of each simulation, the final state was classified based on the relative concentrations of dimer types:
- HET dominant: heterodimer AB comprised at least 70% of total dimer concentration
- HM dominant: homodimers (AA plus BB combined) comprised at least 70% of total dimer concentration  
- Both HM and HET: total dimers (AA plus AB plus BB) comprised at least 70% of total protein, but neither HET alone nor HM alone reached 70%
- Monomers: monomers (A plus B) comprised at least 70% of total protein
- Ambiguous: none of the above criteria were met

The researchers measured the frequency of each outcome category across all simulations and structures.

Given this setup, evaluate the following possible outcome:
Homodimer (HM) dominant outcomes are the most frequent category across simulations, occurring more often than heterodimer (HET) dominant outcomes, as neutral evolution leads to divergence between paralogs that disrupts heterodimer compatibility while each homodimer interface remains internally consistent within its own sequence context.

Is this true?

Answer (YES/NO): NO